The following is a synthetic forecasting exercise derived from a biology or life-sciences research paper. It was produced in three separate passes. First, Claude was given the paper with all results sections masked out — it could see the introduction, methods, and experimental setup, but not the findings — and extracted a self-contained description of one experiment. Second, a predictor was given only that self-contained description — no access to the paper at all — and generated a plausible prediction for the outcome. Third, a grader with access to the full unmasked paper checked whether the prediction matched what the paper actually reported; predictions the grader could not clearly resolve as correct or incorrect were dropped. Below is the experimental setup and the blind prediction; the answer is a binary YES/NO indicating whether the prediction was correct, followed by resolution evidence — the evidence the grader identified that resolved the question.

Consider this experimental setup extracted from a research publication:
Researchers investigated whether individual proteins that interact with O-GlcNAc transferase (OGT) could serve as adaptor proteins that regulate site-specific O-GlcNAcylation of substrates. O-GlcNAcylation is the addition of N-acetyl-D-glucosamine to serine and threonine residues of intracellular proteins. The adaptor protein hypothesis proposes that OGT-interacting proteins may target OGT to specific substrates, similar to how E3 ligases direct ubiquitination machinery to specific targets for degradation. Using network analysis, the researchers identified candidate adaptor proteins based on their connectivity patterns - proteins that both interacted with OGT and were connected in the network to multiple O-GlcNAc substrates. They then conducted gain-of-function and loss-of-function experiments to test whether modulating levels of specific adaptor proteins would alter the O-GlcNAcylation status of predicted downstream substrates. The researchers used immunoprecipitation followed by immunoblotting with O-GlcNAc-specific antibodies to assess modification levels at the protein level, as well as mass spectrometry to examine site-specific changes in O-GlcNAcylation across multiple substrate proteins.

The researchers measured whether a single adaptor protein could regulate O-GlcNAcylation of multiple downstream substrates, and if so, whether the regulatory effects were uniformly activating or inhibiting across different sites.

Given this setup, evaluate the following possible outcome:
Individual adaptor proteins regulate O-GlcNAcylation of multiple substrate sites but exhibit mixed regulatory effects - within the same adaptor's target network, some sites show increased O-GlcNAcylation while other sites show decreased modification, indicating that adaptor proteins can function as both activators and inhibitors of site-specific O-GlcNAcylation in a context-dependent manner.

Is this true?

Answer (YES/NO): YES